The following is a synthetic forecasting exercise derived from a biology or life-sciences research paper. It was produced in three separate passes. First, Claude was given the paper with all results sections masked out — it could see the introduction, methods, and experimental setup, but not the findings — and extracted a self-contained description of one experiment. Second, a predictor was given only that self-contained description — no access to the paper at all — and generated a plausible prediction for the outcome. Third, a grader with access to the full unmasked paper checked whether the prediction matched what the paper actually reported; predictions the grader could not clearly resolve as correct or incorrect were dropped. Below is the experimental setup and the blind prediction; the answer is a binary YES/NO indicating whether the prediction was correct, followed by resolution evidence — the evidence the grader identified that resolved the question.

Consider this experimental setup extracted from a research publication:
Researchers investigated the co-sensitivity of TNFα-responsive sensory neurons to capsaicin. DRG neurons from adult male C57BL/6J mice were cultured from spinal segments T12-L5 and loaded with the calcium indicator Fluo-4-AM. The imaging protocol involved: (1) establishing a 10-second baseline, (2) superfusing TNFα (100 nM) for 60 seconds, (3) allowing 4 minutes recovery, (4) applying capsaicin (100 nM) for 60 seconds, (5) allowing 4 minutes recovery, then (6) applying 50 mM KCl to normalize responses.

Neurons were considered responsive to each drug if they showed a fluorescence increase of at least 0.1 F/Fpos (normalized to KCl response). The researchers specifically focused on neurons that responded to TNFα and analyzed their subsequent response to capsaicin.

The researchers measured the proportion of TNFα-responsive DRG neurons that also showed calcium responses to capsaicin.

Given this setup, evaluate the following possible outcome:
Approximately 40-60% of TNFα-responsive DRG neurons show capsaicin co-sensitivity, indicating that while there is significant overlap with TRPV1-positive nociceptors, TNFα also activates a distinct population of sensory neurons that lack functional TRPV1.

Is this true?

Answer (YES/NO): NO